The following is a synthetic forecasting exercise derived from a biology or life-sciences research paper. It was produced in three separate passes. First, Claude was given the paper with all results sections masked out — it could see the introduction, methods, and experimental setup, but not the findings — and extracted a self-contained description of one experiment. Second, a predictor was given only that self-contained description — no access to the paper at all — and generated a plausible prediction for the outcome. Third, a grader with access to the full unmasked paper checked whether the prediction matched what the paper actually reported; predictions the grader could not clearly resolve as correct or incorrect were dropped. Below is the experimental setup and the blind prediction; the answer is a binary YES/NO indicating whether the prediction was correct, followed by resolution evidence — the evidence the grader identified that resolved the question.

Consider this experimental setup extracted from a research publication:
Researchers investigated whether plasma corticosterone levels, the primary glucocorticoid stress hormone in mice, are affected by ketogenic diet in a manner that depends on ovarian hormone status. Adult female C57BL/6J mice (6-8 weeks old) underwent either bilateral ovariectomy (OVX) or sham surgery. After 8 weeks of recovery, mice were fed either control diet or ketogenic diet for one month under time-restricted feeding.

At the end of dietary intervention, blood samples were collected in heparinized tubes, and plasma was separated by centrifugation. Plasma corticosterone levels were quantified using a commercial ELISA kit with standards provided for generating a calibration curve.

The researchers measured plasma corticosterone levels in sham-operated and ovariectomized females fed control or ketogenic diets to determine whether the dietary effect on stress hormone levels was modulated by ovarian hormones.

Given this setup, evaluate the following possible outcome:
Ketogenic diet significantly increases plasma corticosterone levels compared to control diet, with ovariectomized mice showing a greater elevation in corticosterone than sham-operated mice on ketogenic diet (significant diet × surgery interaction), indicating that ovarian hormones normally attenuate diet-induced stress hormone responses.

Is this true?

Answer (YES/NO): NO